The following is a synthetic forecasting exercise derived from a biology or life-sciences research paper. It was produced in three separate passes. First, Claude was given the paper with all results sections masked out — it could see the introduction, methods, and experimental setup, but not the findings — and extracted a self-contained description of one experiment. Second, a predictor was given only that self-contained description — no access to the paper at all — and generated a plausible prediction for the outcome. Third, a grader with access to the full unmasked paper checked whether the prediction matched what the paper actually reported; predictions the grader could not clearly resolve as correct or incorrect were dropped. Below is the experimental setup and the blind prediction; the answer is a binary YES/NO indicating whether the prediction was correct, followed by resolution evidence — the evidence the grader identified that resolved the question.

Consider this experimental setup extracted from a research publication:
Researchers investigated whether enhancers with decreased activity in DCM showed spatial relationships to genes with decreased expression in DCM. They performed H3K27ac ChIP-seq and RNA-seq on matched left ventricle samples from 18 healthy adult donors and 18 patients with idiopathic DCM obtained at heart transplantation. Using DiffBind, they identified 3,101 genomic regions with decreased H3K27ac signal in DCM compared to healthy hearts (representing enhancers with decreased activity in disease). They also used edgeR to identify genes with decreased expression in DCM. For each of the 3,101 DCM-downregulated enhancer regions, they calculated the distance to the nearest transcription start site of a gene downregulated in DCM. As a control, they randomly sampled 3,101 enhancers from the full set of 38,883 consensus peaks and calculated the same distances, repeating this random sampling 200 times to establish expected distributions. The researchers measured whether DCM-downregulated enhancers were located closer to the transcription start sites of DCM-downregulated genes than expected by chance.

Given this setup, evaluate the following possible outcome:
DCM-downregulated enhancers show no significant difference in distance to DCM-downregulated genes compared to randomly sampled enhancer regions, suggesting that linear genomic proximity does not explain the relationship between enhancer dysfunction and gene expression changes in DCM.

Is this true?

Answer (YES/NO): NO